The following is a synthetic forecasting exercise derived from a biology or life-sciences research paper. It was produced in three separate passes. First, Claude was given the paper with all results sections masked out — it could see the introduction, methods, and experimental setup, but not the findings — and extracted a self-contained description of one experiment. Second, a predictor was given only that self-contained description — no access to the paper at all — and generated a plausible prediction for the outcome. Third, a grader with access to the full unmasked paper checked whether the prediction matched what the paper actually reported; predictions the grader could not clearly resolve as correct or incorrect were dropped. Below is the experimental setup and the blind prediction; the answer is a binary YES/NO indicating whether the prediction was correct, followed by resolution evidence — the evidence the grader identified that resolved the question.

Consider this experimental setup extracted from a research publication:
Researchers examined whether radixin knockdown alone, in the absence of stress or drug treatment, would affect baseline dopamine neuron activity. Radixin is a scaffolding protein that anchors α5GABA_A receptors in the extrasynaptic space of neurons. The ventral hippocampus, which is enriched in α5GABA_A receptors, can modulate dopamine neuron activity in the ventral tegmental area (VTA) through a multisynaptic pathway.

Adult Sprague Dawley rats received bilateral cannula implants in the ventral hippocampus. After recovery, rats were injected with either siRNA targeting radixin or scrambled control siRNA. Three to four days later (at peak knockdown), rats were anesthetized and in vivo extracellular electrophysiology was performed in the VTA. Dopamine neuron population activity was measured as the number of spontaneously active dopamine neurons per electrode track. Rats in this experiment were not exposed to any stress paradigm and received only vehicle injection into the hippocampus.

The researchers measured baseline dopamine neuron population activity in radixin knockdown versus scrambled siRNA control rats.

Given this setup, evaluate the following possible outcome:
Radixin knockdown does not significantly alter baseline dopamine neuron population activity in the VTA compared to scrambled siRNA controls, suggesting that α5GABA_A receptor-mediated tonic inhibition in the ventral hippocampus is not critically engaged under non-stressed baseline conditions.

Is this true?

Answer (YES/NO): YES